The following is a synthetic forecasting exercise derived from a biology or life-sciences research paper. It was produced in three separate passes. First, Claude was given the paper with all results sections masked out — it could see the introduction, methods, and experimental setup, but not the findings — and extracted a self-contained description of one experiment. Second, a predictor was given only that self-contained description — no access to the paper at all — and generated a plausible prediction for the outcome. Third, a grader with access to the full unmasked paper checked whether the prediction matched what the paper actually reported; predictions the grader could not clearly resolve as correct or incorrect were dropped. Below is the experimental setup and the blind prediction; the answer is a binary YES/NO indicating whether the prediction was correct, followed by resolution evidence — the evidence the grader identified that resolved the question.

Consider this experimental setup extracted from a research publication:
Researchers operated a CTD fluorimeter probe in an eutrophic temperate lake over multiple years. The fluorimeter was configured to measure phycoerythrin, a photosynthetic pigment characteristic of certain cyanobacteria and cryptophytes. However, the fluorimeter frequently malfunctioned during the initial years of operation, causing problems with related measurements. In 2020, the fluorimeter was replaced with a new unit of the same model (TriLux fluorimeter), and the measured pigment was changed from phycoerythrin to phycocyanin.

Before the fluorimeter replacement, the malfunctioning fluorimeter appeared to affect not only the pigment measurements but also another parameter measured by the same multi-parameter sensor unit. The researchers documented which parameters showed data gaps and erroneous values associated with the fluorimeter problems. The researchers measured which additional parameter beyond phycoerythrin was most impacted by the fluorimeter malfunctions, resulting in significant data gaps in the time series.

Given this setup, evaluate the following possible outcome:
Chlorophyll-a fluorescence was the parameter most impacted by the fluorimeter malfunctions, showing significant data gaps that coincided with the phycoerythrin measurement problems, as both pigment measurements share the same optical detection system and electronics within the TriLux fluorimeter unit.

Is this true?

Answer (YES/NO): NO